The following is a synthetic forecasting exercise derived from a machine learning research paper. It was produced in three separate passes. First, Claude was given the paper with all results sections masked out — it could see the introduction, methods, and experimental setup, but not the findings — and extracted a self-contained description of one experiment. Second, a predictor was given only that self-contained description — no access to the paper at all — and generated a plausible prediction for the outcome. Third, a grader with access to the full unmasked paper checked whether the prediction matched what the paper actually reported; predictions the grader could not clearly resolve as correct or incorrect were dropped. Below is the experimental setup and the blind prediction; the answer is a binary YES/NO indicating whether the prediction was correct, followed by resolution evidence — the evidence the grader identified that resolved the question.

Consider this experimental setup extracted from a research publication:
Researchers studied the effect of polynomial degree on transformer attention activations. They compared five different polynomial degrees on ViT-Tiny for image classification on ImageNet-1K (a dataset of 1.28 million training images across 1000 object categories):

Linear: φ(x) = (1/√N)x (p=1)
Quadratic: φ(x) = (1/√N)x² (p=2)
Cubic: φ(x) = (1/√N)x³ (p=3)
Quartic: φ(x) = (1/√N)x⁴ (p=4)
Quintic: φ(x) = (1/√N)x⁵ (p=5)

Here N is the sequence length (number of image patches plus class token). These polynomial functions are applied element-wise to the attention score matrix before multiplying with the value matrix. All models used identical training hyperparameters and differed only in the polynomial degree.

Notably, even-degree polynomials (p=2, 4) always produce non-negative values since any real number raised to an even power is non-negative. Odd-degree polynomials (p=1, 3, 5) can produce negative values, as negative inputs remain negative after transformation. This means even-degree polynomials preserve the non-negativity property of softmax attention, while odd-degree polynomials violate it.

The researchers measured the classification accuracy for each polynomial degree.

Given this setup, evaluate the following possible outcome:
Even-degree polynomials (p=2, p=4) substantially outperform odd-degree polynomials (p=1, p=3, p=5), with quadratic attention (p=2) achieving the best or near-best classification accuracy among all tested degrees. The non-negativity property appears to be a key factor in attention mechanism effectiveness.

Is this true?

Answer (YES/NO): NO